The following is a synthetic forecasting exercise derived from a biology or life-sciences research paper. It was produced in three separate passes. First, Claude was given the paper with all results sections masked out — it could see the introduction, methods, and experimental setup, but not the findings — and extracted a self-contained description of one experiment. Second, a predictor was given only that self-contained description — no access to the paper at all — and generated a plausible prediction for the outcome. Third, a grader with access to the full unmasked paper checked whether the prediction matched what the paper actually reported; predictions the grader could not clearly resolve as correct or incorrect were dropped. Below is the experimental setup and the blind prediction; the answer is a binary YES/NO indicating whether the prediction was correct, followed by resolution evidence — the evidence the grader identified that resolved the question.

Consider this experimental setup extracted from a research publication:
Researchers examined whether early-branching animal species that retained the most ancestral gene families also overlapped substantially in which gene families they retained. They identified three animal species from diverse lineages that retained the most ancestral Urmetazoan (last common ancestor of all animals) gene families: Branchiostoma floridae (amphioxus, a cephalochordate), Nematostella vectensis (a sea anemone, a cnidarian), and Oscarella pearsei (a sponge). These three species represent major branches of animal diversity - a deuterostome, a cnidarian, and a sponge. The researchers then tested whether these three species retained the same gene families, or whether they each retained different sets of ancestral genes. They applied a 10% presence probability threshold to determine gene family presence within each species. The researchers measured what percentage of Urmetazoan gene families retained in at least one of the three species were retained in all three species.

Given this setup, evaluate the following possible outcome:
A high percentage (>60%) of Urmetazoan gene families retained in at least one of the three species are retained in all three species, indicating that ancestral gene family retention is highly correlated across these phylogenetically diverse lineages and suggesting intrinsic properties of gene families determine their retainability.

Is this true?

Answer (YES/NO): NO